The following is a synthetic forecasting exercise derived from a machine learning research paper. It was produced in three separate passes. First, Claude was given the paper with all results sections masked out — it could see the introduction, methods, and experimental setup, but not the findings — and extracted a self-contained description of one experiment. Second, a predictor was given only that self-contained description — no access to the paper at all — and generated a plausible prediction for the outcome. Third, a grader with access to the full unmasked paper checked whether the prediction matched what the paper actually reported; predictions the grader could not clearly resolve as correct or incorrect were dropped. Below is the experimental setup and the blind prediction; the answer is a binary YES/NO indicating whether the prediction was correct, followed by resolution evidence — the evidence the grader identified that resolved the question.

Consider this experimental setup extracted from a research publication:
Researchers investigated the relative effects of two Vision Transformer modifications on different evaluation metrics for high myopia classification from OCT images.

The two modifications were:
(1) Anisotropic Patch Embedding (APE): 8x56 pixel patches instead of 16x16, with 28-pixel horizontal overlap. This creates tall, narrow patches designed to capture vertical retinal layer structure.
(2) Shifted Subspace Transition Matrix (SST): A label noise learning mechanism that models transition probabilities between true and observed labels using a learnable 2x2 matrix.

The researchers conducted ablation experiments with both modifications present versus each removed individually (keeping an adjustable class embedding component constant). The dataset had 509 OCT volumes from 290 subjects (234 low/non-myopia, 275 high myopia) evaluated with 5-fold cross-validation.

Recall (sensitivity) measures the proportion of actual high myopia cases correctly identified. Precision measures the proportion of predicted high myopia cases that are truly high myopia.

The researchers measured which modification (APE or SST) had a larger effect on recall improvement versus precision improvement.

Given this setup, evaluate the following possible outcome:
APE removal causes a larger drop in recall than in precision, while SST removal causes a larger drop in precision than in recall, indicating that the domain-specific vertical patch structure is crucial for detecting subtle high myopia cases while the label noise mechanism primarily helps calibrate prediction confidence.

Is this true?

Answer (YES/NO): YES